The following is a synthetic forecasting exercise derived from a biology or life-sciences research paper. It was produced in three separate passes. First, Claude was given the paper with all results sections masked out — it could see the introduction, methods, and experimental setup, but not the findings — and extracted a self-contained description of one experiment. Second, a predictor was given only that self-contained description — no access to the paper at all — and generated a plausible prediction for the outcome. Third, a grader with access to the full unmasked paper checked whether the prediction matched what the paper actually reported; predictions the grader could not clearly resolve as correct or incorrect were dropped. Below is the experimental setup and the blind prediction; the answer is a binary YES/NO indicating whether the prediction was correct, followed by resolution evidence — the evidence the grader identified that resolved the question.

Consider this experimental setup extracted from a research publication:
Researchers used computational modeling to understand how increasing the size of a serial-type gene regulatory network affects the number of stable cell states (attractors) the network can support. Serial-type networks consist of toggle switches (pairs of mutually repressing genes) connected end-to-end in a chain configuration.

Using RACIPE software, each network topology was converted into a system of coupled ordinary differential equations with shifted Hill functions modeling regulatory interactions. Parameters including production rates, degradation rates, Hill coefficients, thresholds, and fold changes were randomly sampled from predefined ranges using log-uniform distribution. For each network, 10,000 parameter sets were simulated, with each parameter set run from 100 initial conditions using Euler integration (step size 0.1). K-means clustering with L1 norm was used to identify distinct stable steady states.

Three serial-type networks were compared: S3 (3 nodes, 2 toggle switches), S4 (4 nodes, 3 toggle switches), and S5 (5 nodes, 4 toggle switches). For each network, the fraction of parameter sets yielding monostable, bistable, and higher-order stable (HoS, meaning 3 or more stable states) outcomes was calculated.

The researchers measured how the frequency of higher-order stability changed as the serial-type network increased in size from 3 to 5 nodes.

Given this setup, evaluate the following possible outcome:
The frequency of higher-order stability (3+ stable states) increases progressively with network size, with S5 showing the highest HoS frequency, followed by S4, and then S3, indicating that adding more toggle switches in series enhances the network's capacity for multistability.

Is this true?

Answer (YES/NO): YES